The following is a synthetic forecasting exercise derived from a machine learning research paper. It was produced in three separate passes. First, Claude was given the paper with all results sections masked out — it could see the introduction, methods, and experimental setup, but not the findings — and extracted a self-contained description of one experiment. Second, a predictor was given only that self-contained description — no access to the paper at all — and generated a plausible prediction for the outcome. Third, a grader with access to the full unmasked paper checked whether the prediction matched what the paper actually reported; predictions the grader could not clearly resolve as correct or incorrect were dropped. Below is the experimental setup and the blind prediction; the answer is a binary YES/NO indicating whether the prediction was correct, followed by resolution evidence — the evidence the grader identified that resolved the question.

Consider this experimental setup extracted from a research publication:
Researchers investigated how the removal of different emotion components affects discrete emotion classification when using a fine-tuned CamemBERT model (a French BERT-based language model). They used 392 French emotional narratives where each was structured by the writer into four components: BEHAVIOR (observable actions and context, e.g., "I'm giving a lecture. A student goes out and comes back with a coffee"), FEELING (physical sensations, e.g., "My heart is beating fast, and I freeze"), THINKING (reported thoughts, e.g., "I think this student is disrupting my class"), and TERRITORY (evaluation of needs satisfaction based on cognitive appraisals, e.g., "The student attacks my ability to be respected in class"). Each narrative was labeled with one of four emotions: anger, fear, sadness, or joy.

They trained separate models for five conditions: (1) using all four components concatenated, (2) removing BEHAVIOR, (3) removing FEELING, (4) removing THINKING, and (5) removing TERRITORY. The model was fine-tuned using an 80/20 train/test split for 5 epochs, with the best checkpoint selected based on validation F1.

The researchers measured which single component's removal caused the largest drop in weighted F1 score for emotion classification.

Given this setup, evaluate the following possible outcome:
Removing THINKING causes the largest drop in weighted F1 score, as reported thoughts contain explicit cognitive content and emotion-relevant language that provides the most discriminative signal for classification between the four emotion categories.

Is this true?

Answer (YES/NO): NO